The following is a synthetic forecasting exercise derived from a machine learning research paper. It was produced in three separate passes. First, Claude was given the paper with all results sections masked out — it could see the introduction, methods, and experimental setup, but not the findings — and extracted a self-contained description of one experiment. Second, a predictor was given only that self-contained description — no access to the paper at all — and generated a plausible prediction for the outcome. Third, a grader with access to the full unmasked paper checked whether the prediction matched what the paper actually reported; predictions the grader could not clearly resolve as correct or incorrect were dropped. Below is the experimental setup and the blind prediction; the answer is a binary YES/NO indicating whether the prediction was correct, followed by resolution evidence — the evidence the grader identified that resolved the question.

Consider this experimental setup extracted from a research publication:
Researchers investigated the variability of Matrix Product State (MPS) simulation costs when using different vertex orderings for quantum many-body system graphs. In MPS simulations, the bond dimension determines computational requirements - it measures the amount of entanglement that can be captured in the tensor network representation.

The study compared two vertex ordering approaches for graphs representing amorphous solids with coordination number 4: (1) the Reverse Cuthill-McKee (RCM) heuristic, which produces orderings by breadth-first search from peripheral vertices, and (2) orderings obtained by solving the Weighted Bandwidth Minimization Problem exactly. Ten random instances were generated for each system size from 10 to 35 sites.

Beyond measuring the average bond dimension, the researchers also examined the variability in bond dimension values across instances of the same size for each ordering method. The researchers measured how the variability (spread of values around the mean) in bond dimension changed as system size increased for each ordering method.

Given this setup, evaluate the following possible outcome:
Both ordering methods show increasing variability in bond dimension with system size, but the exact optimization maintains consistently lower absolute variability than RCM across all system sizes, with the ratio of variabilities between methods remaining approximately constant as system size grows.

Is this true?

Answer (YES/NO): NO